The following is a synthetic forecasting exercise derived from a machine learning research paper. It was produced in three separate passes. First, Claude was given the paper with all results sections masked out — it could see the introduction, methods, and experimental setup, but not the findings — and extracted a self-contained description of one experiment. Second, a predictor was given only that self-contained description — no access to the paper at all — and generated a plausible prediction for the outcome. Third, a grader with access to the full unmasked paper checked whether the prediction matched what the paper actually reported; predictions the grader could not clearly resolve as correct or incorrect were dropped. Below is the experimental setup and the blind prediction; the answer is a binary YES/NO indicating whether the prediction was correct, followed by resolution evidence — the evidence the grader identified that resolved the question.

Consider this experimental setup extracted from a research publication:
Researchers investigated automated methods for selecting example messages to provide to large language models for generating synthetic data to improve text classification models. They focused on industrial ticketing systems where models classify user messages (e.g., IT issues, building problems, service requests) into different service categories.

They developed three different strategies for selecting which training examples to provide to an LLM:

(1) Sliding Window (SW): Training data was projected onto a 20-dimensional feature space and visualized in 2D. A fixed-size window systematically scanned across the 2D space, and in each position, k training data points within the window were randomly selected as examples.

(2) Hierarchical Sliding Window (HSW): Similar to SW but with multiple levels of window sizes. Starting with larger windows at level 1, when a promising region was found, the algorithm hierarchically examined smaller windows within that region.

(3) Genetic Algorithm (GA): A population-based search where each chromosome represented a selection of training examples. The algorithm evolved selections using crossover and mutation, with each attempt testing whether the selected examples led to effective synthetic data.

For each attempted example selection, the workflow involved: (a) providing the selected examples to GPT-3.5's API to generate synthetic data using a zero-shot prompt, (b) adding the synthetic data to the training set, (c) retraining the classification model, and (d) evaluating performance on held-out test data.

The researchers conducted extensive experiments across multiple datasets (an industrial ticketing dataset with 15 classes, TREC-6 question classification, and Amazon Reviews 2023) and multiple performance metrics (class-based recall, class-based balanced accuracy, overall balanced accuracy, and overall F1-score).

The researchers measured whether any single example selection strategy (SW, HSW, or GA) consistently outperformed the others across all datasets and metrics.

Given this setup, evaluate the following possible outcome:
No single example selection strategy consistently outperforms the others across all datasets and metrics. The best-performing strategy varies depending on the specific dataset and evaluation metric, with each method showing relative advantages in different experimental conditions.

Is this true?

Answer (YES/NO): YES